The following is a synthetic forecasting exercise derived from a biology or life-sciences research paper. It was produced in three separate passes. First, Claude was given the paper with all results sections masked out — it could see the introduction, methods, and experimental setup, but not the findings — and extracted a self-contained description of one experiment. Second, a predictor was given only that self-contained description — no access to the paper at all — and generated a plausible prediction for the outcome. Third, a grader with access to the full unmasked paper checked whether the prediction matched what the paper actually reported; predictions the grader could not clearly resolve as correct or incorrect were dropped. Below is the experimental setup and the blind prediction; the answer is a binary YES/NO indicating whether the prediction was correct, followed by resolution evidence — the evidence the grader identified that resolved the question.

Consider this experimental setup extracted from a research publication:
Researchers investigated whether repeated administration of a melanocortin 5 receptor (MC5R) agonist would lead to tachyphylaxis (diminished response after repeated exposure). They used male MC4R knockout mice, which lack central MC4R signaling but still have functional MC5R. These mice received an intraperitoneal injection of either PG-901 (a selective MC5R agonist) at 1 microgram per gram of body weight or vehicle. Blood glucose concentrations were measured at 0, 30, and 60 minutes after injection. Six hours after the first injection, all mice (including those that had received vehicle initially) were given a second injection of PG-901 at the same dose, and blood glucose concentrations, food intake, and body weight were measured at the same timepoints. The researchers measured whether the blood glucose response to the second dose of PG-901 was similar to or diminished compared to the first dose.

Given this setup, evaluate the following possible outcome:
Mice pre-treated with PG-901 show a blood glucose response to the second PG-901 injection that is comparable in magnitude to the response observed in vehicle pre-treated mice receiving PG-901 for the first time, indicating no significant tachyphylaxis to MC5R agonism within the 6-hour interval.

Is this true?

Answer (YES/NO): YES